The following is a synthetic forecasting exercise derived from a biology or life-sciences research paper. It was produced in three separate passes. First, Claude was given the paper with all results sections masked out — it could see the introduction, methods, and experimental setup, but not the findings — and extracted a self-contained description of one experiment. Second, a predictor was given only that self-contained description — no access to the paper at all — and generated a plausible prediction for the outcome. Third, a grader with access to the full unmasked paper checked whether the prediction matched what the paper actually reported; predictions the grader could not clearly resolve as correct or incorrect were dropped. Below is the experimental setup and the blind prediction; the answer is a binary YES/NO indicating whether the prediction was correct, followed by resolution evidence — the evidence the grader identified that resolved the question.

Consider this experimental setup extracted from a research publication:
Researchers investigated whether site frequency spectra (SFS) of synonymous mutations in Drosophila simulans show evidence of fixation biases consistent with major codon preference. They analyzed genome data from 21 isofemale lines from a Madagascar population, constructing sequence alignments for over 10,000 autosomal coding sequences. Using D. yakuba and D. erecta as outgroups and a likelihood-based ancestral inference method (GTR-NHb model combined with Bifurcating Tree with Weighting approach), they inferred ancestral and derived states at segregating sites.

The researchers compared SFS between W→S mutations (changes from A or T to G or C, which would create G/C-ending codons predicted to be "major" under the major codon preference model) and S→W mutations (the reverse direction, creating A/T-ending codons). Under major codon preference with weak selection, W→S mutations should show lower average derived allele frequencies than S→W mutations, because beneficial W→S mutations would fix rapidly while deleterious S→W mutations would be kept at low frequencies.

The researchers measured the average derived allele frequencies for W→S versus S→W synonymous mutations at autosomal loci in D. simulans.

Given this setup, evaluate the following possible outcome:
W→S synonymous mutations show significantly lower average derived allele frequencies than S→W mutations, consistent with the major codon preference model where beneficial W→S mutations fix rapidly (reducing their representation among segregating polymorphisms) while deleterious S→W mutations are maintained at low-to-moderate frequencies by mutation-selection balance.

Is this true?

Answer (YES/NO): NO